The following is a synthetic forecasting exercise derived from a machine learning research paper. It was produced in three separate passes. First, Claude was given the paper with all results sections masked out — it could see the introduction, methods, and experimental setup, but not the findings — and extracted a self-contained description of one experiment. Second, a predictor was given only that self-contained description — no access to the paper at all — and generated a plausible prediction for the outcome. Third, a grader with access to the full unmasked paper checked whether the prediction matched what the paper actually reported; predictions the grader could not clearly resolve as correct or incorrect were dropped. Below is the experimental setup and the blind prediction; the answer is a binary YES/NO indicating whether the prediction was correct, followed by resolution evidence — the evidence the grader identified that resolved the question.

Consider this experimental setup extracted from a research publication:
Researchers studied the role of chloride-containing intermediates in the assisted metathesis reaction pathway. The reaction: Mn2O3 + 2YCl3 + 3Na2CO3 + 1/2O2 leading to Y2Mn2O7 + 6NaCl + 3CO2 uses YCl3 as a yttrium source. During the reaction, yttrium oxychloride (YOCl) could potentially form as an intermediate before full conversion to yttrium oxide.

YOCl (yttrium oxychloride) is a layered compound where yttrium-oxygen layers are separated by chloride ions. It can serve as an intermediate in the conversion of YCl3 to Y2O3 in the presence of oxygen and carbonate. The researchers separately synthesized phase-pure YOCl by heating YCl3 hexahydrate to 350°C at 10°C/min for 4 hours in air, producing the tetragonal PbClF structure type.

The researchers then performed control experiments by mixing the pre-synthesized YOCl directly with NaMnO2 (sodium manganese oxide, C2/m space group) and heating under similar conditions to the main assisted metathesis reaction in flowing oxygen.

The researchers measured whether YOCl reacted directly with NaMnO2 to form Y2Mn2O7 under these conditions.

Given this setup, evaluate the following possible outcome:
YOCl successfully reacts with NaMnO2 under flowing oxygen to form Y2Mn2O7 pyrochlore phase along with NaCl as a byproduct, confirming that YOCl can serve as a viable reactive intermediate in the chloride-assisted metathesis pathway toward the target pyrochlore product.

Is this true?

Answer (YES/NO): NO